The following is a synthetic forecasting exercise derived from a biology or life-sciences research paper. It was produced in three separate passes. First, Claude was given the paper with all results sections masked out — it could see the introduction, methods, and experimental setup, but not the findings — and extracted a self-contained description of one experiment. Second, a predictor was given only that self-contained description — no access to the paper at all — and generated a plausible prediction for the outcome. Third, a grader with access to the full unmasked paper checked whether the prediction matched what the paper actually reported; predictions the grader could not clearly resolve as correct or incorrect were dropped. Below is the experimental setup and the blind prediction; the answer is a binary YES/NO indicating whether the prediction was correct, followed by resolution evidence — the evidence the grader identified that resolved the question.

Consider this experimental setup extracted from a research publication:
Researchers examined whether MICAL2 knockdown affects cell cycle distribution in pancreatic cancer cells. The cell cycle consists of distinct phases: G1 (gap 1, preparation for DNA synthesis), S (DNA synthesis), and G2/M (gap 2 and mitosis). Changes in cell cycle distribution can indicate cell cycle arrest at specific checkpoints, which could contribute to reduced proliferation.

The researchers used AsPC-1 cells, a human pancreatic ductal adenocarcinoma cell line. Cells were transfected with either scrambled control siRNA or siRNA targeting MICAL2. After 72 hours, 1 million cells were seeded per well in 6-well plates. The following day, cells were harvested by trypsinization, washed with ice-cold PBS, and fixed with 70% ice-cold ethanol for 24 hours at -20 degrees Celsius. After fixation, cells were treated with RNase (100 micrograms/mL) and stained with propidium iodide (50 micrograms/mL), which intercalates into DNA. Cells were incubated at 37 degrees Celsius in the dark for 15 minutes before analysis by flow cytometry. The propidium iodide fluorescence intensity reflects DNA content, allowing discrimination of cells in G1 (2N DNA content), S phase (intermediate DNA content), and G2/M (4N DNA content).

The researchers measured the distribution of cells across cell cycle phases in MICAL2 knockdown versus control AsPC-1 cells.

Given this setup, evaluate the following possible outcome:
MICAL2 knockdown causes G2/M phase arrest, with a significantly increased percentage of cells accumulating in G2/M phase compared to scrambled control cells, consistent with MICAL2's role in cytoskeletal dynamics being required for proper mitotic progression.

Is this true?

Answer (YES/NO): NO